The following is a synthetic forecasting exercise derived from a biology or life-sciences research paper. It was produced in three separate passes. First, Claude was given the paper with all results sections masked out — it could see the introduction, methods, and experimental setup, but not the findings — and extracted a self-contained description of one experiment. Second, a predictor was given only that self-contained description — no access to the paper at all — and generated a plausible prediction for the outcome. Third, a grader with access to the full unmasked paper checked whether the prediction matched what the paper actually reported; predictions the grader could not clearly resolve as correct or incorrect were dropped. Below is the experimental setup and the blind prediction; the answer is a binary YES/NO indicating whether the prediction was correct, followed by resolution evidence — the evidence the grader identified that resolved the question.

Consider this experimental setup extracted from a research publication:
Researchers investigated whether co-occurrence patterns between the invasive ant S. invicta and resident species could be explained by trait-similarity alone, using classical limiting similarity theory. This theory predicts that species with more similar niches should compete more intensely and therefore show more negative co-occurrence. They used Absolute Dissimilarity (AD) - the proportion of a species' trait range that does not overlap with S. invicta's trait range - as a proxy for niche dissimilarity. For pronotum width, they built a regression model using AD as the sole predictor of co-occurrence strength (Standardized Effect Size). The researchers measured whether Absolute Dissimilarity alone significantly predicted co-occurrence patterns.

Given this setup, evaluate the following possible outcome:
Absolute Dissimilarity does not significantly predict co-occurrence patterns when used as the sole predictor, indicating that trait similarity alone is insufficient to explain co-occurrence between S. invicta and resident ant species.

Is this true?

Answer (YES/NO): YES